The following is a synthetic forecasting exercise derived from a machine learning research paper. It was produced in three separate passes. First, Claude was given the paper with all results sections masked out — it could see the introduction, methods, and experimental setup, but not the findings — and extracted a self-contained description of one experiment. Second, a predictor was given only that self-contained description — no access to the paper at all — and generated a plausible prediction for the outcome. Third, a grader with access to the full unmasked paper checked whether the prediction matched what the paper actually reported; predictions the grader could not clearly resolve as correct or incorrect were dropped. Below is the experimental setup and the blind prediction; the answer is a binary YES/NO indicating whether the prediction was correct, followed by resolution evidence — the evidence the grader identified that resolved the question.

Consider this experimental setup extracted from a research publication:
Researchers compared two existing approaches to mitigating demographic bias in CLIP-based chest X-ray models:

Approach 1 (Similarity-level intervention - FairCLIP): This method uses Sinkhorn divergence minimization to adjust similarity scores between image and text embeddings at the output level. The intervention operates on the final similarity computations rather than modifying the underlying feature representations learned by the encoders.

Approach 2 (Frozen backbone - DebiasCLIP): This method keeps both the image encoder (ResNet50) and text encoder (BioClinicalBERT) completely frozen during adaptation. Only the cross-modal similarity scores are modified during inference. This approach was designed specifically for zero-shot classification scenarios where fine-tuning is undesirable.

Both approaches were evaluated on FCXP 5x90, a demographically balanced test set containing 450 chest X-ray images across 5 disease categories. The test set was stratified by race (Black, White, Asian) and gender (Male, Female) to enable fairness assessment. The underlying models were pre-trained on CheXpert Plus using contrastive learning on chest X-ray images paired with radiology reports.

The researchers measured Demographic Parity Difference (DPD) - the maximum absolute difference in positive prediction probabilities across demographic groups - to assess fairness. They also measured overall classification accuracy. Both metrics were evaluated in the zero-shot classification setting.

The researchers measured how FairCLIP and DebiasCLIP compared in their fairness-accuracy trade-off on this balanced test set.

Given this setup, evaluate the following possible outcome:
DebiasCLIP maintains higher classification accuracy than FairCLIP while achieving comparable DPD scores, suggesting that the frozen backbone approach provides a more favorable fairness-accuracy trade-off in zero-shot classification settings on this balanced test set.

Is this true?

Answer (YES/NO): NO